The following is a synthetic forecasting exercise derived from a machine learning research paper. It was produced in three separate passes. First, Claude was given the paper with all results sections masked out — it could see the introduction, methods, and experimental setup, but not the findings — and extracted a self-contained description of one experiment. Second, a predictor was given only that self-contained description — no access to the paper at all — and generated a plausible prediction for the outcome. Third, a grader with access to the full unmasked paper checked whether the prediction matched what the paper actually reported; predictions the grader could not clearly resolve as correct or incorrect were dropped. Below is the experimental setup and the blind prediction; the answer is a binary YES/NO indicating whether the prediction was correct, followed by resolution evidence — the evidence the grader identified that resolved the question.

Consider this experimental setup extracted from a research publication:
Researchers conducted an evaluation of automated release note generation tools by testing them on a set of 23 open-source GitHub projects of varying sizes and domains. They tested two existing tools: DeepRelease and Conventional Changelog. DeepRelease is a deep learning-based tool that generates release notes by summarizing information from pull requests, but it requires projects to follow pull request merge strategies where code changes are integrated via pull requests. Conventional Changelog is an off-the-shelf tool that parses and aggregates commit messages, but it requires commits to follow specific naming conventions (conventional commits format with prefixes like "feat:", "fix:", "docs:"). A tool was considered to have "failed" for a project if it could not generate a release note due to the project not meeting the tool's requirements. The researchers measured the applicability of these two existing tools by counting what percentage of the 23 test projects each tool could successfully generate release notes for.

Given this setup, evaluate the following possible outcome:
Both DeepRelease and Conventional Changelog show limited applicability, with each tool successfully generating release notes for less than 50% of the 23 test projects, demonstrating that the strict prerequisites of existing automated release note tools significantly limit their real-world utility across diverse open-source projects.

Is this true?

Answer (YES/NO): NO